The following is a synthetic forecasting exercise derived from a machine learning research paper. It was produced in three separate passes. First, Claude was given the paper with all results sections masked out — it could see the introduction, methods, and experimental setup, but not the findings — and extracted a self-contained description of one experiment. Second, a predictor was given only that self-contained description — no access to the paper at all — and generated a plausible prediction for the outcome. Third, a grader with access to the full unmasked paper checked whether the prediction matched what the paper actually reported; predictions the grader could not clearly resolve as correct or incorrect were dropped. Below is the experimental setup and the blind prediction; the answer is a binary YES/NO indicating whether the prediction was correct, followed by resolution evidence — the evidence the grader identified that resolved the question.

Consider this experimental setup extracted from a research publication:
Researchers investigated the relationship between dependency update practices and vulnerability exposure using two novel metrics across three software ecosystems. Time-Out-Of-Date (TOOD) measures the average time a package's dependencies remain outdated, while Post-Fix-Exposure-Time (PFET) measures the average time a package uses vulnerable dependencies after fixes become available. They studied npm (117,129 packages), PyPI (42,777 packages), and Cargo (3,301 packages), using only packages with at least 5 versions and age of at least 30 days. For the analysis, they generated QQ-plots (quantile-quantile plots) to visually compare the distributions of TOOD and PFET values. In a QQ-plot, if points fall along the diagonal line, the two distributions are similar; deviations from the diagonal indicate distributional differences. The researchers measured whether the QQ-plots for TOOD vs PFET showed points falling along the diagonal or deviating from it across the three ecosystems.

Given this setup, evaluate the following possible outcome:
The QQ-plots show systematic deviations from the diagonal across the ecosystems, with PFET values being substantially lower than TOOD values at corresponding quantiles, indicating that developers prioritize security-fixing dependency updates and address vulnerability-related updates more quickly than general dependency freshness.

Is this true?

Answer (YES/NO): NO